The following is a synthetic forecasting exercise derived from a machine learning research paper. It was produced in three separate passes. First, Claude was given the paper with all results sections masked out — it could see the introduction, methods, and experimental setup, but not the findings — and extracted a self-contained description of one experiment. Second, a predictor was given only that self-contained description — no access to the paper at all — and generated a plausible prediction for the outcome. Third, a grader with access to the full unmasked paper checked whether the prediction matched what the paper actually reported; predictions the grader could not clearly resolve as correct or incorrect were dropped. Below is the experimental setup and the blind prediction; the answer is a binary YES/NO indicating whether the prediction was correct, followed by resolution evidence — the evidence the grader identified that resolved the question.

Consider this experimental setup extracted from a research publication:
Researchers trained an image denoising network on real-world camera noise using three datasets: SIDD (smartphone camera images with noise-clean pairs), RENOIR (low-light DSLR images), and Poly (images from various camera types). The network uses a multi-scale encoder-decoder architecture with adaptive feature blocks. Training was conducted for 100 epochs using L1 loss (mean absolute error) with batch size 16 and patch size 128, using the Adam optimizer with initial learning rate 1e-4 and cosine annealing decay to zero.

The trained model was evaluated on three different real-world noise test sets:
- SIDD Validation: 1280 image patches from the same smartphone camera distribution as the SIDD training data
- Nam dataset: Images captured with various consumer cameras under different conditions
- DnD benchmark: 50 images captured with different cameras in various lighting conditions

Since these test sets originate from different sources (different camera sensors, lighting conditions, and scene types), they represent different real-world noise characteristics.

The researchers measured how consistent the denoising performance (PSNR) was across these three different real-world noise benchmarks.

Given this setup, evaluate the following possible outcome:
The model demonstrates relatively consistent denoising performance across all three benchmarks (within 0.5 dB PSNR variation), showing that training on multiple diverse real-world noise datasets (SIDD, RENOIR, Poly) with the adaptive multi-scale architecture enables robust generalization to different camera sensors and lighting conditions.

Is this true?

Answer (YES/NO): NO